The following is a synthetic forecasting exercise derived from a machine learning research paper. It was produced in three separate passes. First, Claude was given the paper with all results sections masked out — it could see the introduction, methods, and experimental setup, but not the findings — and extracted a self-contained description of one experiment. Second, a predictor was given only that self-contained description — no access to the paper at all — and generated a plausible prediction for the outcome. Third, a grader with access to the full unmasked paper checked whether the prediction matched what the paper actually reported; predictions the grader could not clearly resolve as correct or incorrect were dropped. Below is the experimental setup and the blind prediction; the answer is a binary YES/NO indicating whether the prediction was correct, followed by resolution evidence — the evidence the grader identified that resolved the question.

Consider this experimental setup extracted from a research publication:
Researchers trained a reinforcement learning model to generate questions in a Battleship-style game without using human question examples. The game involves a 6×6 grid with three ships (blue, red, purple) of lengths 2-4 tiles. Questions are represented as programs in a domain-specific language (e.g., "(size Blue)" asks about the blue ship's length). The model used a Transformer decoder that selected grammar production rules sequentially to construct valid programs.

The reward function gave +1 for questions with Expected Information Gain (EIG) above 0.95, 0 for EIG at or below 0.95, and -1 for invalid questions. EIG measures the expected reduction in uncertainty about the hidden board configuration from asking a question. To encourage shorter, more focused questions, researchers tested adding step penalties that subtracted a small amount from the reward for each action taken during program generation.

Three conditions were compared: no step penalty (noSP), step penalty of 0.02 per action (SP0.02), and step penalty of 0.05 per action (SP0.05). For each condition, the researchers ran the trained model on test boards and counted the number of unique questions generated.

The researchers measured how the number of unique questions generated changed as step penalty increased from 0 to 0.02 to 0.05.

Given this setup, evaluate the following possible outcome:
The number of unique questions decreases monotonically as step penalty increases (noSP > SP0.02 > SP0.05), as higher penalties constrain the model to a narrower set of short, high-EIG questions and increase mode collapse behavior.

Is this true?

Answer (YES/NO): YES